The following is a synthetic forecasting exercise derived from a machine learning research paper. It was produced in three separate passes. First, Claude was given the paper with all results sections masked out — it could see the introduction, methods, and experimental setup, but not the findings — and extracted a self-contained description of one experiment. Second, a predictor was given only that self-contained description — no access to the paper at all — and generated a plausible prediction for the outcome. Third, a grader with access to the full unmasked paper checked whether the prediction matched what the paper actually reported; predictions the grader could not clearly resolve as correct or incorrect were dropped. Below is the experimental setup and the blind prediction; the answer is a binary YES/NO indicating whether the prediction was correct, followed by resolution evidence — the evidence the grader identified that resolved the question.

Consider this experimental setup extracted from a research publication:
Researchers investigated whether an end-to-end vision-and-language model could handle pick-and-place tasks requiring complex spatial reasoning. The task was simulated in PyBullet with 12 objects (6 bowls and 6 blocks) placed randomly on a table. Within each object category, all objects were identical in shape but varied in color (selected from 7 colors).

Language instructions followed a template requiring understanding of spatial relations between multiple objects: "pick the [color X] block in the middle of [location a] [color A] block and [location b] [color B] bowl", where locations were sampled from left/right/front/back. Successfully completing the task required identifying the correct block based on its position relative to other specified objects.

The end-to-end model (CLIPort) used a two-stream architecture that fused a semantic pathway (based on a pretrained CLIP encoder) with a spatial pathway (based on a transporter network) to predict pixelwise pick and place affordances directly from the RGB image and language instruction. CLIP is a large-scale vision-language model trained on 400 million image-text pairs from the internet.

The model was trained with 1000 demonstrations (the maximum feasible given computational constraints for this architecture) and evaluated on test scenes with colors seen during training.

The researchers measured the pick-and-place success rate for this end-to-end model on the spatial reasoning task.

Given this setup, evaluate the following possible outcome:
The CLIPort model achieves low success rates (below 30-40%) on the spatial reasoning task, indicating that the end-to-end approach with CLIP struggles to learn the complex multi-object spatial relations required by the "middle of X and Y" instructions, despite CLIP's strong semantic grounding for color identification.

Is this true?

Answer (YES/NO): YES